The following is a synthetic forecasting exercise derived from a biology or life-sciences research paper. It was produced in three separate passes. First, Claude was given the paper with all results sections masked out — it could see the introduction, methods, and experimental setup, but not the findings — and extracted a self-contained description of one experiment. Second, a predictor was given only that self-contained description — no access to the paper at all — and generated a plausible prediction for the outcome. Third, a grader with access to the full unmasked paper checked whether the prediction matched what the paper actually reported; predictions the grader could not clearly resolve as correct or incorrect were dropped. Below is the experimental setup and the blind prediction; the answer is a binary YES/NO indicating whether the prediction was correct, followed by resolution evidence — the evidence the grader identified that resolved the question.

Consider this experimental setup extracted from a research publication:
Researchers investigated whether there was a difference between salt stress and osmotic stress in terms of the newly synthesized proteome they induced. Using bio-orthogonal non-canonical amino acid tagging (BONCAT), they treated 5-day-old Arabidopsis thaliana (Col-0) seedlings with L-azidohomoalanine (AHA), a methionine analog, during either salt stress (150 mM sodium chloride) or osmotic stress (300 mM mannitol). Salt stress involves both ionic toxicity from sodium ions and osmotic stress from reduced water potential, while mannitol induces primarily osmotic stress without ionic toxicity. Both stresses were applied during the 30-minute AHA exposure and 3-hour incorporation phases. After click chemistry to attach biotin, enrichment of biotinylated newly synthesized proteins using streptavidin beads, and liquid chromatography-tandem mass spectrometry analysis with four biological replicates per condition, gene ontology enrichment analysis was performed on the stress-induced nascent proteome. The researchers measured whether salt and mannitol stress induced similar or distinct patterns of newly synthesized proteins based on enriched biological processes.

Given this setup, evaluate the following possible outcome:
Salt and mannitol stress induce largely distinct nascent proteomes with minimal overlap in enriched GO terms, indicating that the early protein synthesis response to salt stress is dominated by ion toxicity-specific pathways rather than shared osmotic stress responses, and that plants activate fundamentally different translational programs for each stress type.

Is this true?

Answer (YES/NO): NO